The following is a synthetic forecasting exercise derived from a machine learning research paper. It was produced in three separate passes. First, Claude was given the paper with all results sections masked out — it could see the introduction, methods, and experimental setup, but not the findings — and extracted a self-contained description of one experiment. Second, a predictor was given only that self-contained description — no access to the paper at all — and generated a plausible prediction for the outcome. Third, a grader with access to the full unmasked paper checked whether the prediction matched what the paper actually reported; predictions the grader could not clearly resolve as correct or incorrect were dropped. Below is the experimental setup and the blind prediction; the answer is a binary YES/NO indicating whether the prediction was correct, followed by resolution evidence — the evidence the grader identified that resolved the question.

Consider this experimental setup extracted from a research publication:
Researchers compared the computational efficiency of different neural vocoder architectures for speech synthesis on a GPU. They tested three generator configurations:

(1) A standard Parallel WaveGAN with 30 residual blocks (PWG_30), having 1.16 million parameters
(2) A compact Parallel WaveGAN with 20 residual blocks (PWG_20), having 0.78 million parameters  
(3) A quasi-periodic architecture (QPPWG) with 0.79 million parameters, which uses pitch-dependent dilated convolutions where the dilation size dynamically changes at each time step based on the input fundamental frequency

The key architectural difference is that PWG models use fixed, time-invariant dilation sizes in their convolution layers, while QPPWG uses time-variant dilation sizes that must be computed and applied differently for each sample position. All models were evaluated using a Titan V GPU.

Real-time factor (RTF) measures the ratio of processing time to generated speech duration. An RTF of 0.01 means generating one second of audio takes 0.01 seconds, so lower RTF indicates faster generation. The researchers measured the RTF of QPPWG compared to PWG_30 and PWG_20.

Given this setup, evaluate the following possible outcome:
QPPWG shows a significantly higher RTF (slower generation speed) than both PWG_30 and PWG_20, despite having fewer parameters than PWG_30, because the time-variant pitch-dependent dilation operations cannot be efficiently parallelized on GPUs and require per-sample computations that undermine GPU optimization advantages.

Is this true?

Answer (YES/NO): YES